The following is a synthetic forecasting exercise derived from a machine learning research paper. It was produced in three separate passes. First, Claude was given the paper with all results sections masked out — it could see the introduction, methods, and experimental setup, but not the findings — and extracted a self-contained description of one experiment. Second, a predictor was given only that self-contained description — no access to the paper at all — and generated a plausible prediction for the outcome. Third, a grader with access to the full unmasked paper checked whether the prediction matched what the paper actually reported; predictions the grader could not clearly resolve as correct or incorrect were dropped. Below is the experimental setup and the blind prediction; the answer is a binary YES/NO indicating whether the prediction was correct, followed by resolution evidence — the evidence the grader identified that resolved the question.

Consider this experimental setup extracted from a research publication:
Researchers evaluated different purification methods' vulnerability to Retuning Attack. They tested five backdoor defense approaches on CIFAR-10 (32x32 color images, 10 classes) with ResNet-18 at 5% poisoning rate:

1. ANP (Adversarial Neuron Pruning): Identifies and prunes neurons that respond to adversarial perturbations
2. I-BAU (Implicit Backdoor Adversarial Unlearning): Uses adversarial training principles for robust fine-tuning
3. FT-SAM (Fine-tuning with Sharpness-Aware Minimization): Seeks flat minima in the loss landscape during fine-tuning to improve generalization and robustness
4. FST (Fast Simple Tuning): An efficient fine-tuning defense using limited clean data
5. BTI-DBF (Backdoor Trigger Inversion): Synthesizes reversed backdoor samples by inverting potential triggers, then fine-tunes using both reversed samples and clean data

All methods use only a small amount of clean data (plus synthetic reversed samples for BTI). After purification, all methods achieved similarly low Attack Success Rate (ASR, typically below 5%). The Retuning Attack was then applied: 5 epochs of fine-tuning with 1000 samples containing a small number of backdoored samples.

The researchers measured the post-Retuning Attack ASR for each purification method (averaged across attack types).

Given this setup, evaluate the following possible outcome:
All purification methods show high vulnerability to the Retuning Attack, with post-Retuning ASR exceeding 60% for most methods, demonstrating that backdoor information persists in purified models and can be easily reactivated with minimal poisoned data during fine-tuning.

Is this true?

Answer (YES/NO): YES